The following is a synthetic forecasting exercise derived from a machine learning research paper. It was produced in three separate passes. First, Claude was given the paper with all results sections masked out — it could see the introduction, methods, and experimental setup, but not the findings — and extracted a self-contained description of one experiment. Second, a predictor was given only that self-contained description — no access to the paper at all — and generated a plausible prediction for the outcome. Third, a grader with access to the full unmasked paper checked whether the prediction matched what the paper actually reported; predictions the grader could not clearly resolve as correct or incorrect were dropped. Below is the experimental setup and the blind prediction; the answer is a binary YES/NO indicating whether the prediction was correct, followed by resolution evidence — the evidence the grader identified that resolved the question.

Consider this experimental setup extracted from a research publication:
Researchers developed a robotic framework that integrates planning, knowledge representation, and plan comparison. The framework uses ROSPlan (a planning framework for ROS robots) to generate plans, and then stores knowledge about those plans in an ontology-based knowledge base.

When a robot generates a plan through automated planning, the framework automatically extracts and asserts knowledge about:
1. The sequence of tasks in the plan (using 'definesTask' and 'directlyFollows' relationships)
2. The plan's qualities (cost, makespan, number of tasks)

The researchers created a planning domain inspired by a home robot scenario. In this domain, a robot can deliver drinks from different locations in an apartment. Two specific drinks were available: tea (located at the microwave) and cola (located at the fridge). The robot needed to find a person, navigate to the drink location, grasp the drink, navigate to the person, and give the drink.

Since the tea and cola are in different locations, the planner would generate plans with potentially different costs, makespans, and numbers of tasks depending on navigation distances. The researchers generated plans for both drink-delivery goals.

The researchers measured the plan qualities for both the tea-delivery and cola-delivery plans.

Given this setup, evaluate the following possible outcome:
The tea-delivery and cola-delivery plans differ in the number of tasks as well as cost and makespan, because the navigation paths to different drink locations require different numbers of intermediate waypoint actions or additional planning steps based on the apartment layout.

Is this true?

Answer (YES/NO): YES